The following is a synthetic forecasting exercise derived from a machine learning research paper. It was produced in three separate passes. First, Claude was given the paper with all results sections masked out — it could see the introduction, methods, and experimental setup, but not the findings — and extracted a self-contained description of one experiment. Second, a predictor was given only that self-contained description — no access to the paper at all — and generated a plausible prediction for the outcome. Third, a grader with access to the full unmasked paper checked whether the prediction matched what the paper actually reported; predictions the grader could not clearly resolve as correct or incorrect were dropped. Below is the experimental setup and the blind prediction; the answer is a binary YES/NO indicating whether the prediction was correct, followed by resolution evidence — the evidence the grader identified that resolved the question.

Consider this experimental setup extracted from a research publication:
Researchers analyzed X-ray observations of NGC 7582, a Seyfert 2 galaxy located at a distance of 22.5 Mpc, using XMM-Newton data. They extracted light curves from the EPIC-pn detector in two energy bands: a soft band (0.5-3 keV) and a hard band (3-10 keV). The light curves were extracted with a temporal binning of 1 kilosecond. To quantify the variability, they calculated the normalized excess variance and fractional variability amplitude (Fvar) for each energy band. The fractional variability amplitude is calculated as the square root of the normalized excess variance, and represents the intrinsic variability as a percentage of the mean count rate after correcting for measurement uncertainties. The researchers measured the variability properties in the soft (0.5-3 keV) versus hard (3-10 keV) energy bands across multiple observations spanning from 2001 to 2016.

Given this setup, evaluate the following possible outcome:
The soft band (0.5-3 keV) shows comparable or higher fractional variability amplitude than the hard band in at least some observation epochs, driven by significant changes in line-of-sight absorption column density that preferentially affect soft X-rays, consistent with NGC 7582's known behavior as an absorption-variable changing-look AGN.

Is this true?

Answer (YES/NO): NO